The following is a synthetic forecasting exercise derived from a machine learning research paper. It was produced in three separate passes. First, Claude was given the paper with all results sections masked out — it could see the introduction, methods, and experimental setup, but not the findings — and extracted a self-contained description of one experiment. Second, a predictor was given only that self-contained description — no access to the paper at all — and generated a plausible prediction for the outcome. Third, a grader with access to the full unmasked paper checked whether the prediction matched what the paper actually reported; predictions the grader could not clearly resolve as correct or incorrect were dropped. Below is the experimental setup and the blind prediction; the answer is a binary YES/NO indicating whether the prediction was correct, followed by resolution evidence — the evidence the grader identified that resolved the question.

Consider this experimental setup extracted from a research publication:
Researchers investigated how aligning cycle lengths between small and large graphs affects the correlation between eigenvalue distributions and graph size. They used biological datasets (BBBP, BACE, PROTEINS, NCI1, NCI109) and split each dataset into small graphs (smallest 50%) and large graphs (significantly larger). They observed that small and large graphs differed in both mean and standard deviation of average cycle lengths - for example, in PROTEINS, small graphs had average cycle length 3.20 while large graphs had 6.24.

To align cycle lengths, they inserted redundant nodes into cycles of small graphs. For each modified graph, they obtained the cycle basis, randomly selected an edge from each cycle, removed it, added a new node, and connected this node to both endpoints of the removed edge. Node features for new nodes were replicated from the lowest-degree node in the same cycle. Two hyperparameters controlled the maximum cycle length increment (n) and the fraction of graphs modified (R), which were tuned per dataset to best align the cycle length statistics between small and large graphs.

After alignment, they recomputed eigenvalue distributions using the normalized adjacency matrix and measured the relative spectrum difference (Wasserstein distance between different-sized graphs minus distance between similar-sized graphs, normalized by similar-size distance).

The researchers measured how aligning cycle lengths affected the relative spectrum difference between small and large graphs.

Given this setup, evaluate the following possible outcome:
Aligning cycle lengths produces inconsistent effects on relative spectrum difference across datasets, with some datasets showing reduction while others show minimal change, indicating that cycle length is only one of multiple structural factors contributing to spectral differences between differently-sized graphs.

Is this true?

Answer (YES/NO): NO